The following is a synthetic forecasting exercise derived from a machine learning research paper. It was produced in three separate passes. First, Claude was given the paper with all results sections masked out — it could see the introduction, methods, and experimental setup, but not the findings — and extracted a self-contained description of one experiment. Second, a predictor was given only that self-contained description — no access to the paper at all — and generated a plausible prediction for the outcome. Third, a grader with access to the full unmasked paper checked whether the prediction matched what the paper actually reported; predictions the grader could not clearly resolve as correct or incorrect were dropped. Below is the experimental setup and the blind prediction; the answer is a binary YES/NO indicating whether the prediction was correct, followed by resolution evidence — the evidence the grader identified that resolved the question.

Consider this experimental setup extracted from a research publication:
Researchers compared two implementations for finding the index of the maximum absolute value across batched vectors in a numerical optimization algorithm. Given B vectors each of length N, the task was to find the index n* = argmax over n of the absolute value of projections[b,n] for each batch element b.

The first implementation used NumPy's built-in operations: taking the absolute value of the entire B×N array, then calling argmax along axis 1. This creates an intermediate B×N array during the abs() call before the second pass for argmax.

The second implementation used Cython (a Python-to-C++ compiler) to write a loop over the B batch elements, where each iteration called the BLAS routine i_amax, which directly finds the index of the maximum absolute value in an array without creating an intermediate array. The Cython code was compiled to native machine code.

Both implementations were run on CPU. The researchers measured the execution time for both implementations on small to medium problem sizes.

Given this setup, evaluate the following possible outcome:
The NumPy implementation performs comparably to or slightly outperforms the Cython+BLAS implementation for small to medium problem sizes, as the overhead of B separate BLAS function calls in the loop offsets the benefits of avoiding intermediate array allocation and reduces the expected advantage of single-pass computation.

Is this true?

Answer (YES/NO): NO